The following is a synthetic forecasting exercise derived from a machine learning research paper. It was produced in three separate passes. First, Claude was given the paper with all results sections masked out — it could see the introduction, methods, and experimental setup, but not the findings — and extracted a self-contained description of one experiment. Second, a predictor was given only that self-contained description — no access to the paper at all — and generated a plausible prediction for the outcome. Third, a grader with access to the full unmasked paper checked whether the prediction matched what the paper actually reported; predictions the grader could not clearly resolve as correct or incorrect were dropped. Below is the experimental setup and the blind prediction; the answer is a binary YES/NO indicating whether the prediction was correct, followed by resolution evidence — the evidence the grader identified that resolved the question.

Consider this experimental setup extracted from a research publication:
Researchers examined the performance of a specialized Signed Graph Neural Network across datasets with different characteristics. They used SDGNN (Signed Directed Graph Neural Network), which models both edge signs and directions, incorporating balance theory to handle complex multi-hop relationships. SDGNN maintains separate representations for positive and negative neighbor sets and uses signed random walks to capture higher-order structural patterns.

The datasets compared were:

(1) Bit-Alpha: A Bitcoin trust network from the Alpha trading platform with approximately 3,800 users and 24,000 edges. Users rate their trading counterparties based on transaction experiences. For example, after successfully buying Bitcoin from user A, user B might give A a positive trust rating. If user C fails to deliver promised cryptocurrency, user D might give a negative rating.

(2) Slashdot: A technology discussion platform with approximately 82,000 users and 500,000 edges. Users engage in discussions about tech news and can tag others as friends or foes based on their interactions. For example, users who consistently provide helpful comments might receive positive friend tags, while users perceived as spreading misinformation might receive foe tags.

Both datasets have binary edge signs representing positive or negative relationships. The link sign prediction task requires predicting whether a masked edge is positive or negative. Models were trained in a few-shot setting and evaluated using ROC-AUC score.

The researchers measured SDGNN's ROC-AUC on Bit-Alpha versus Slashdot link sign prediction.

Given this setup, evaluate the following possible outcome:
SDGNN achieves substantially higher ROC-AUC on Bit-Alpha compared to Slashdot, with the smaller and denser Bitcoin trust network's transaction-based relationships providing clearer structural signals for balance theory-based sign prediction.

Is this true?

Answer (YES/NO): YES